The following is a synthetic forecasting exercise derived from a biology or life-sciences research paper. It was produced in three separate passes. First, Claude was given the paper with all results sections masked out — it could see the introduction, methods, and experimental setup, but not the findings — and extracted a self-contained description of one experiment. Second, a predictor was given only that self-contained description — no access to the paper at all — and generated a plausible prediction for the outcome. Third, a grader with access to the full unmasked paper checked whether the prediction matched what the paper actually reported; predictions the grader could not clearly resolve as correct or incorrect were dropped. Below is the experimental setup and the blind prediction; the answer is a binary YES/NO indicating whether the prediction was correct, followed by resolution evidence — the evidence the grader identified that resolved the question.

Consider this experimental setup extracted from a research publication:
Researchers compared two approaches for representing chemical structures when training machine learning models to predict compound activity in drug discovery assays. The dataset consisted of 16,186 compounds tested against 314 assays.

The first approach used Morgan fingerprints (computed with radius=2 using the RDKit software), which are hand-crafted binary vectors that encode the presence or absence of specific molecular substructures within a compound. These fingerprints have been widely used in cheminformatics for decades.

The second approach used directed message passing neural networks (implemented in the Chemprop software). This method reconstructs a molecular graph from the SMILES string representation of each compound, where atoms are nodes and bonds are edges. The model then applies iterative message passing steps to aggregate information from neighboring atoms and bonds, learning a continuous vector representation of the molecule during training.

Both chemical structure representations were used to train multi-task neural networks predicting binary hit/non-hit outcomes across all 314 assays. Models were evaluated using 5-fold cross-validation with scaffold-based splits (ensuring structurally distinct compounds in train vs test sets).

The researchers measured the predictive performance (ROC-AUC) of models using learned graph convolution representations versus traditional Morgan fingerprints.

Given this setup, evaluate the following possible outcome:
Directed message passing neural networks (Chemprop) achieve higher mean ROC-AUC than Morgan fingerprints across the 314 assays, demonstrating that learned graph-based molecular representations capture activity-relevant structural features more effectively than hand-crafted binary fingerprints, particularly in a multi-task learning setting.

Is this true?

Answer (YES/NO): NO